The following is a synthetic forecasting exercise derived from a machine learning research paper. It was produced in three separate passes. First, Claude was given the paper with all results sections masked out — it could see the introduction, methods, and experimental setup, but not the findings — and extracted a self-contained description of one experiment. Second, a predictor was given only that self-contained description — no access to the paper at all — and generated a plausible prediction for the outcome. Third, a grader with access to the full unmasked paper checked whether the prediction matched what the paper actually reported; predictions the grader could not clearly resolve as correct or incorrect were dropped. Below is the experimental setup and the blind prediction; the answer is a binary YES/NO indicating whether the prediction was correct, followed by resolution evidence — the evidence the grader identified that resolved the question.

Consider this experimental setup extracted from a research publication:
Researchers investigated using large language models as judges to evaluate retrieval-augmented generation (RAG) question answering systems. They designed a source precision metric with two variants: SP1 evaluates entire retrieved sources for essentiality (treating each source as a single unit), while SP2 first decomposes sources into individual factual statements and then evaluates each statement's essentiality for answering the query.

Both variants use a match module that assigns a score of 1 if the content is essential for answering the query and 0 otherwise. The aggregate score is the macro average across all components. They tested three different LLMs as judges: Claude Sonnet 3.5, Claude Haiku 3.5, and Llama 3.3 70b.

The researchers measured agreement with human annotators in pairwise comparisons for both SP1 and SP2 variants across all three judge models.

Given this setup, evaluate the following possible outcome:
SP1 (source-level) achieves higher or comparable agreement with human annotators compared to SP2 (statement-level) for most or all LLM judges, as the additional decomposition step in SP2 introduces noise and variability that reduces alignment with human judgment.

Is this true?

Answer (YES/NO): YES